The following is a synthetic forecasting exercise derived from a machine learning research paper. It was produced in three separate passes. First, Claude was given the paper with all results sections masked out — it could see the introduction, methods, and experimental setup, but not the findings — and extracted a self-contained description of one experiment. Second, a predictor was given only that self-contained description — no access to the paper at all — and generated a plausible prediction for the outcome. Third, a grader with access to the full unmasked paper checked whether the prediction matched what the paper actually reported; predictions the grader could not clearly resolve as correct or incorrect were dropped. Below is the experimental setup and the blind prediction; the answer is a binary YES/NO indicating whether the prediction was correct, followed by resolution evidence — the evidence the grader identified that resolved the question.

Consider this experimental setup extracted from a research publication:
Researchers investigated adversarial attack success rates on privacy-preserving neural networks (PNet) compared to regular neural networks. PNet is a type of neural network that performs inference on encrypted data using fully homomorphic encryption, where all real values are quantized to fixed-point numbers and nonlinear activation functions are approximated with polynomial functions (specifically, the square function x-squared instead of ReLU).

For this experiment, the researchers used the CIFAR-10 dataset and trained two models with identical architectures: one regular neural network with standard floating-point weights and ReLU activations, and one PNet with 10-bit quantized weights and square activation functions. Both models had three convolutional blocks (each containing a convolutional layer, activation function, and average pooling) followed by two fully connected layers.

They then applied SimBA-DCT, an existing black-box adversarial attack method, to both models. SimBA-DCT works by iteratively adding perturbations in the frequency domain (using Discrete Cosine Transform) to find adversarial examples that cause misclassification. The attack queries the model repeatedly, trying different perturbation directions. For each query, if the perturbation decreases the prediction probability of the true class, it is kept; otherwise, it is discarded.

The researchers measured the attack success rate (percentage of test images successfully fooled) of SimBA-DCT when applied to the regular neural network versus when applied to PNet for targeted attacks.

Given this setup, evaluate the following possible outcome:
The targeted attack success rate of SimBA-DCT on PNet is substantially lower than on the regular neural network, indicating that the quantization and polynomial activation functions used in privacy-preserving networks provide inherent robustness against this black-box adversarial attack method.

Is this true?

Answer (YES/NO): YES